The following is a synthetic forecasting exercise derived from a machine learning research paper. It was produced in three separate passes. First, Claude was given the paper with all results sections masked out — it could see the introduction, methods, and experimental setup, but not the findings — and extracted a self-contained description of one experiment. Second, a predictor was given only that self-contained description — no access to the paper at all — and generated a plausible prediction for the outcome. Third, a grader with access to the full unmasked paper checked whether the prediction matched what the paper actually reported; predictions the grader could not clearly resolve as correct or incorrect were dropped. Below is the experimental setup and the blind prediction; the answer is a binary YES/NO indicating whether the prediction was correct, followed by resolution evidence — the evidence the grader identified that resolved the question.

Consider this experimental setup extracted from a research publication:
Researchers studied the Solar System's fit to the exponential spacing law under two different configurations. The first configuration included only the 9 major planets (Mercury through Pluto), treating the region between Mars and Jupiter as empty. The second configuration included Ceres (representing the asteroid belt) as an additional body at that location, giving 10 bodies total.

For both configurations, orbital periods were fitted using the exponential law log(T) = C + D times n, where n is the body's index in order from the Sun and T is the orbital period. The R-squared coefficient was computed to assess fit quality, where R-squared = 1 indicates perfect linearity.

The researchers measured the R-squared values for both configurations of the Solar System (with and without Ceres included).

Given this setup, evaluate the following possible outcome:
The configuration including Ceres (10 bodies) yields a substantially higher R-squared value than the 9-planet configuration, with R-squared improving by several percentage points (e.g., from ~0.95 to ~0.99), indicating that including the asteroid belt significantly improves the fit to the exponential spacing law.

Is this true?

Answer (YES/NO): NO